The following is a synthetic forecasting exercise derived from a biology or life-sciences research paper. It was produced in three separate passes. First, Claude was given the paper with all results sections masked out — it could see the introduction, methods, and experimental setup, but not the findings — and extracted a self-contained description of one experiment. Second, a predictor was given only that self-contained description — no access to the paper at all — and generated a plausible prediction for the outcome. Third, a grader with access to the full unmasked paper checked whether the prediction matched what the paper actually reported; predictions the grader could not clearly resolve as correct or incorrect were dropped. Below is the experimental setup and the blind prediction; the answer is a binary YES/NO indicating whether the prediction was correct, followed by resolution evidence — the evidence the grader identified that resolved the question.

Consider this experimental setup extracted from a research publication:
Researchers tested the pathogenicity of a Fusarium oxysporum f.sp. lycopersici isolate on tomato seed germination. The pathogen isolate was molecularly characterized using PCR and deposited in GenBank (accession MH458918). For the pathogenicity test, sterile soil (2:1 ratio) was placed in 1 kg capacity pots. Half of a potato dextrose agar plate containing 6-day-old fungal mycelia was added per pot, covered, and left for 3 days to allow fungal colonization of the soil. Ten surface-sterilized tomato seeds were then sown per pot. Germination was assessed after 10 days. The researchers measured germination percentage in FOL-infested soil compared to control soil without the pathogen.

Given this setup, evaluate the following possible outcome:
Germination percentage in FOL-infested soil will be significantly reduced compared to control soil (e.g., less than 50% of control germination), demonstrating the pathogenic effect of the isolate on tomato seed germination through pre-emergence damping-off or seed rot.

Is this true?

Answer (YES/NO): YES